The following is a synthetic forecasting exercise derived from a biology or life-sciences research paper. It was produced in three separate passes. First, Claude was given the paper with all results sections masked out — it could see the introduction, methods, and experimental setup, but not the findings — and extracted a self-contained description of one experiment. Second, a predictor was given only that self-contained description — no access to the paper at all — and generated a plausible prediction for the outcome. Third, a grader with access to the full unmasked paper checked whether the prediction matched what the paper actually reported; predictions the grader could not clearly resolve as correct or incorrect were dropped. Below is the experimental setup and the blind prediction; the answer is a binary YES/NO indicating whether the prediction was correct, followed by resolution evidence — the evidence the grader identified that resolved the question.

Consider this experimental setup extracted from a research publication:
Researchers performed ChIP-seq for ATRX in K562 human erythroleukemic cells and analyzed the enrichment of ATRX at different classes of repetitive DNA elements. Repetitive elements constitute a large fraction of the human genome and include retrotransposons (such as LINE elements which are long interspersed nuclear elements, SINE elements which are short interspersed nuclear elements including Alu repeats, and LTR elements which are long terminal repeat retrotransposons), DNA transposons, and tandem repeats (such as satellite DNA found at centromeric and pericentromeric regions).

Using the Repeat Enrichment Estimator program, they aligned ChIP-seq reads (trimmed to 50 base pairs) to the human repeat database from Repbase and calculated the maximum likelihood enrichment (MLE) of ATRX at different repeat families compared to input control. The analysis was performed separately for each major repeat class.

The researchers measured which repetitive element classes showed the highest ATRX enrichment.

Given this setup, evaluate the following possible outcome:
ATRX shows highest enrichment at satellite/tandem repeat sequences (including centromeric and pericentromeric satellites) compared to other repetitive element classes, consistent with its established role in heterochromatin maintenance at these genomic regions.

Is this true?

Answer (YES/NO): NO